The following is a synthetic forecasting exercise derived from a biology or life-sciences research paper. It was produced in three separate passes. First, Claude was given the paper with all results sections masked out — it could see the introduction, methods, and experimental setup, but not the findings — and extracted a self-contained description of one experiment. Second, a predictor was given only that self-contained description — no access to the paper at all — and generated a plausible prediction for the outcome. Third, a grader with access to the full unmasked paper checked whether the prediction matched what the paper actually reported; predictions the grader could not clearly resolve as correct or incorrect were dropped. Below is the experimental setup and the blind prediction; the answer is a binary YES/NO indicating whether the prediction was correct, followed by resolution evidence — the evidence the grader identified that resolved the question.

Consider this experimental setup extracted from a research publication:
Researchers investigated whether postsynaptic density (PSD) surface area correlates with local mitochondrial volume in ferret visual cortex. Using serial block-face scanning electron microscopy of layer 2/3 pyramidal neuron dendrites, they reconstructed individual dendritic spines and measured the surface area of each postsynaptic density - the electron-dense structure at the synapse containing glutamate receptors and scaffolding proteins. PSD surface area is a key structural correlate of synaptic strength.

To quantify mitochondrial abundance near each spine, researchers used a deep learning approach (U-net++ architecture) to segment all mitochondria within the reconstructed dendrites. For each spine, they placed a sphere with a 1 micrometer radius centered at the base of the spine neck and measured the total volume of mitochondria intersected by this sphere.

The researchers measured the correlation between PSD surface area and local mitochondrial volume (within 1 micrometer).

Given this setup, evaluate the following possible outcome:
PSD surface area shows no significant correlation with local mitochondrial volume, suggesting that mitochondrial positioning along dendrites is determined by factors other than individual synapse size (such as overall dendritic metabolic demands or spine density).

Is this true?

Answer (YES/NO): YES